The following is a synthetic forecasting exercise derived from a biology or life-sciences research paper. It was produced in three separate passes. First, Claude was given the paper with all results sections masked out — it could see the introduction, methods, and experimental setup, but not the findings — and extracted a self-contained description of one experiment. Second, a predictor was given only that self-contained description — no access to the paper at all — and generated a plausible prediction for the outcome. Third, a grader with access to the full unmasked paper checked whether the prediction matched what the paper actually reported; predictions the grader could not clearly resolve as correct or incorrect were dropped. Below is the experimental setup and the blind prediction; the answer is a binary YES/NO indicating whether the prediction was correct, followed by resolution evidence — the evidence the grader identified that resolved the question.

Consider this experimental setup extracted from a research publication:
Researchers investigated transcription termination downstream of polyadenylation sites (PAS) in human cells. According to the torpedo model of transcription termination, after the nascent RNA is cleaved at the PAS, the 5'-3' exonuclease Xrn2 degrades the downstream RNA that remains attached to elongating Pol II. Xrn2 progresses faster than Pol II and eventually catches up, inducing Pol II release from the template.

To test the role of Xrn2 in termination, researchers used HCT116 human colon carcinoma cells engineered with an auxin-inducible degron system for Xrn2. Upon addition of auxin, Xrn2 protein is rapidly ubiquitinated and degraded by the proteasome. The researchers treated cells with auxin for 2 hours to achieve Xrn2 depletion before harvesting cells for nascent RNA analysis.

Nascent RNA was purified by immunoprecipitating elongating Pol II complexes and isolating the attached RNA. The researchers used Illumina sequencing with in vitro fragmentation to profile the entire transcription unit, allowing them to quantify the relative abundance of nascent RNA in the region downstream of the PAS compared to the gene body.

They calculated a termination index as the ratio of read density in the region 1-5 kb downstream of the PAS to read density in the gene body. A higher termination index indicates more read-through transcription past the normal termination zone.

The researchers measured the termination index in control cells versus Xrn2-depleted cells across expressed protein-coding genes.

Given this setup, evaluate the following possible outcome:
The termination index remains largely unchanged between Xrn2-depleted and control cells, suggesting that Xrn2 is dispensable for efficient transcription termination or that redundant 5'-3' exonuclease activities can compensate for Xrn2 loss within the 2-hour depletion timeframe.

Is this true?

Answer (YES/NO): NO